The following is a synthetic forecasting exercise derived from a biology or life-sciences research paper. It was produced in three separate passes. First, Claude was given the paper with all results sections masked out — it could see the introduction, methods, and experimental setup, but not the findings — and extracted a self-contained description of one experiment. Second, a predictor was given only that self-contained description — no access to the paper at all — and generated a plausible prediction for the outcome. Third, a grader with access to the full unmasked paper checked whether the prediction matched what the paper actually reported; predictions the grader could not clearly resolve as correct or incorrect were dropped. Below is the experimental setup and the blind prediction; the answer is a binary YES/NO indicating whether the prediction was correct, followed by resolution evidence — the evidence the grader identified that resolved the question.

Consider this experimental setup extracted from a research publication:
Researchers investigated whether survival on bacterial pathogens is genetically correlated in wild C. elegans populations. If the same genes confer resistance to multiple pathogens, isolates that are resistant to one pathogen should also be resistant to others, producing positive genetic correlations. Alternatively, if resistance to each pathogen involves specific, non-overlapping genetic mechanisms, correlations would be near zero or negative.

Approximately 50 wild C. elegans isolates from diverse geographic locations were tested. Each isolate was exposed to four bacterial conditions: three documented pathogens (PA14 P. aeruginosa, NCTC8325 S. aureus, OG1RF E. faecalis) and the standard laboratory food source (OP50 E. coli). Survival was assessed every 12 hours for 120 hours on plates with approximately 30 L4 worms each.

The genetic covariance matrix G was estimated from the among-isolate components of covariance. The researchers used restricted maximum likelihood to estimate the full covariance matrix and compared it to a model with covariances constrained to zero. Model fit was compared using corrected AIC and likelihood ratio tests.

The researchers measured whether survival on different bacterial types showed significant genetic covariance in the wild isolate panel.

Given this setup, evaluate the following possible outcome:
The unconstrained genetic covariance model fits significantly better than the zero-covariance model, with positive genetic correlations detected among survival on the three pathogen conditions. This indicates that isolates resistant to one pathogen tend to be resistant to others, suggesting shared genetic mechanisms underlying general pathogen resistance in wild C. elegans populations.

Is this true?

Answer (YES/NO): YES